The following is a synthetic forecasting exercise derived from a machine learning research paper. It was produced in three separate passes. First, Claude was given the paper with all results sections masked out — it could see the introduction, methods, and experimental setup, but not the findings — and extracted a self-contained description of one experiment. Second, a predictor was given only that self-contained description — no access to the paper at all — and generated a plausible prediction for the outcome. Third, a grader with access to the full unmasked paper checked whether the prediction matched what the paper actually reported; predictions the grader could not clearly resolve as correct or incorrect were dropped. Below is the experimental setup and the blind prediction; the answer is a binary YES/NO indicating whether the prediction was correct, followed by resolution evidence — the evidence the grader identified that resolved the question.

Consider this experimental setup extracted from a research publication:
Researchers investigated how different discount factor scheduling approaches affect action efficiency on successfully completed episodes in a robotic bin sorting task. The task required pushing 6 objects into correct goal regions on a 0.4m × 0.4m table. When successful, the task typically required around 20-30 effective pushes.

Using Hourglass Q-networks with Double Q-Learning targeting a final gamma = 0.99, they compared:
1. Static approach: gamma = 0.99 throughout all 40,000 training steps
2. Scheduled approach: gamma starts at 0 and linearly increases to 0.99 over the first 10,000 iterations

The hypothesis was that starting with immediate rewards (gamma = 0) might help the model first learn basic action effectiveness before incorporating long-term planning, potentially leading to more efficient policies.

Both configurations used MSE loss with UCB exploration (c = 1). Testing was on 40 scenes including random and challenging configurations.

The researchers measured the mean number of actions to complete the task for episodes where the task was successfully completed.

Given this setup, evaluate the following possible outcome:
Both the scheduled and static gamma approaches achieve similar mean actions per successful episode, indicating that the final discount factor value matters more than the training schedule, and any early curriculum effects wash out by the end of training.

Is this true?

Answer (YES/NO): YES